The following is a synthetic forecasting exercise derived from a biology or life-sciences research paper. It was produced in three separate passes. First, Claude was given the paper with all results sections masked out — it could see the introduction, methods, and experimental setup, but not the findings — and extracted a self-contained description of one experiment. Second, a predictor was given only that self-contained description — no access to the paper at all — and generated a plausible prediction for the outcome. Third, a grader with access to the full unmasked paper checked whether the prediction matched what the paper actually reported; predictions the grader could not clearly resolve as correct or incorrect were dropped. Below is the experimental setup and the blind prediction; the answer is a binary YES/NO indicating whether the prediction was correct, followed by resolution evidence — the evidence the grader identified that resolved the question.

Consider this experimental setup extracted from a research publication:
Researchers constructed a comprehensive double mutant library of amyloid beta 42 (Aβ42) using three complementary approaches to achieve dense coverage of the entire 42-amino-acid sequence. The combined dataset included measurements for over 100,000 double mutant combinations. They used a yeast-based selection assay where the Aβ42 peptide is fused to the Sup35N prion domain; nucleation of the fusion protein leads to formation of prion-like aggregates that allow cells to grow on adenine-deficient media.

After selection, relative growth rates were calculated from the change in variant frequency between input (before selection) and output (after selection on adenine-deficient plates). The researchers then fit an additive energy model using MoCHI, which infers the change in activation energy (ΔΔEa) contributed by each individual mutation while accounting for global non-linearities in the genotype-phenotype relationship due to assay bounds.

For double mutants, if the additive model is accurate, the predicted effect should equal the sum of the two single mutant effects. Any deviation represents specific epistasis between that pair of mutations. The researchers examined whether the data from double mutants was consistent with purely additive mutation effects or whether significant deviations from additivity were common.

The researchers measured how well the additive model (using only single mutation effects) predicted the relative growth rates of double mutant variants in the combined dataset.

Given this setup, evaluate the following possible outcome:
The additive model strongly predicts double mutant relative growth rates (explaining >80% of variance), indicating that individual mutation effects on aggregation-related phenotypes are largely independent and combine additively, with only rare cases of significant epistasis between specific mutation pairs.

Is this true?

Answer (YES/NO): NO